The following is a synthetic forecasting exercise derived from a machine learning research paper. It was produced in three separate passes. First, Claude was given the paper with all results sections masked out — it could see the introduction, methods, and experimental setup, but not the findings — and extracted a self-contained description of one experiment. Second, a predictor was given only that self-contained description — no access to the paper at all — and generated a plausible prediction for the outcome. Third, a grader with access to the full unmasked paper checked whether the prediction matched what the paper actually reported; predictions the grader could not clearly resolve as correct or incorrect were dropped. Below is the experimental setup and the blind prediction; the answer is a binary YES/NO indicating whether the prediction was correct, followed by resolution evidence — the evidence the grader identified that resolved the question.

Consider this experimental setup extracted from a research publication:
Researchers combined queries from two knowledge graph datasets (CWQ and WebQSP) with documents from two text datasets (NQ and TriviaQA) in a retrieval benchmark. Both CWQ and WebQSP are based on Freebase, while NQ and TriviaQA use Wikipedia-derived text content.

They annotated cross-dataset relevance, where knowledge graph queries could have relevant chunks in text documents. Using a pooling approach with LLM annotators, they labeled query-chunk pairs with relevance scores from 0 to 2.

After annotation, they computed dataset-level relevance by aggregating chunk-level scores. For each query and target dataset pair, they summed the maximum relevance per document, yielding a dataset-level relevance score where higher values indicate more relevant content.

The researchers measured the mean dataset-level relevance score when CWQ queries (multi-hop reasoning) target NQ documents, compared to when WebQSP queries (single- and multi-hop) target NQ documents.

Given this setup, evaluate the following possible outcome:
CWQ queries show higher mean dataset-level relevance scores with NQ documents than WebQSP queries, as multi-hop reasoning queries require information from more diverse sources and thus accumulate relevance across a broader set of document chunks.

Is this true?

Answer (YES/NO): NO